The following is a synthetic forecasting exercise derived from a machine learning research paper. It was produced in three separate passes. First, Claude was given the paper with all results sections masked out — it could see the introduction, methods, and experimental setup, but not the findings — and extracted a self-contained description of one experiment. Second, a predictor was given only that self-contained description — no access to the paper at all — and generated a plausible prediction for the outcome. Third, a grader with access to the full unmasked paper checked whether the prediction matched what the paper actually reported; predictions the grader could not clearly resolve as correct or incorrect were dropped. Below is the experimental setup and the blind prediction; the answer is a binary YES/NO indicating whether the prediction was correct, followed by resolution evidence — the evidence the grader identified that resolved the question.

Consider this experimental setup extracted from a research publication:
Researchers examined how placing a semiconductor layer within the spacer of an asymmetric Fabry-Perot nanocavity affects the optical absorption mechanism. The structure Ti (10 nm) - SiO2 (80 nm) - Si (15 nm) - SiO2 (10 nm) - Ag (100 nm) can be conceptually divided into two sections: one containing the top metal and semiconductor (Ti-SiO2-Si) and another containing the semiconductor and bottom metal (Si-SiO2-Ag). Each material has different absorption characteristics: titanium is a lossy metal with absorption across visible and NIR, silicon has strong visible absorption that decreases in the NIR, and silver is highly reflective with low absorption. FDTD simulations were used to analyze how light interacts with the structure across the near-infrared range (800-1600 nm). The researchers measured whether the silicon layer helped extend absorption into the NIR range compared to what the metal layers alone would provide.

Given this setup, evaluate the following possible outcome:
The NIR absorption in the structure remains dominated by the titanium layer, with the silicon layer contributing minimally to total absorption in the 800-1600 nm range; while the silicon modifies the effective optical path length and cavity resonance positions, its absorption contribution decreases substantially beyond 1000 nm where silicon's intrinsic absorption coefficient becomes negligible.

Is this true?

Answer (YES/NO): YES